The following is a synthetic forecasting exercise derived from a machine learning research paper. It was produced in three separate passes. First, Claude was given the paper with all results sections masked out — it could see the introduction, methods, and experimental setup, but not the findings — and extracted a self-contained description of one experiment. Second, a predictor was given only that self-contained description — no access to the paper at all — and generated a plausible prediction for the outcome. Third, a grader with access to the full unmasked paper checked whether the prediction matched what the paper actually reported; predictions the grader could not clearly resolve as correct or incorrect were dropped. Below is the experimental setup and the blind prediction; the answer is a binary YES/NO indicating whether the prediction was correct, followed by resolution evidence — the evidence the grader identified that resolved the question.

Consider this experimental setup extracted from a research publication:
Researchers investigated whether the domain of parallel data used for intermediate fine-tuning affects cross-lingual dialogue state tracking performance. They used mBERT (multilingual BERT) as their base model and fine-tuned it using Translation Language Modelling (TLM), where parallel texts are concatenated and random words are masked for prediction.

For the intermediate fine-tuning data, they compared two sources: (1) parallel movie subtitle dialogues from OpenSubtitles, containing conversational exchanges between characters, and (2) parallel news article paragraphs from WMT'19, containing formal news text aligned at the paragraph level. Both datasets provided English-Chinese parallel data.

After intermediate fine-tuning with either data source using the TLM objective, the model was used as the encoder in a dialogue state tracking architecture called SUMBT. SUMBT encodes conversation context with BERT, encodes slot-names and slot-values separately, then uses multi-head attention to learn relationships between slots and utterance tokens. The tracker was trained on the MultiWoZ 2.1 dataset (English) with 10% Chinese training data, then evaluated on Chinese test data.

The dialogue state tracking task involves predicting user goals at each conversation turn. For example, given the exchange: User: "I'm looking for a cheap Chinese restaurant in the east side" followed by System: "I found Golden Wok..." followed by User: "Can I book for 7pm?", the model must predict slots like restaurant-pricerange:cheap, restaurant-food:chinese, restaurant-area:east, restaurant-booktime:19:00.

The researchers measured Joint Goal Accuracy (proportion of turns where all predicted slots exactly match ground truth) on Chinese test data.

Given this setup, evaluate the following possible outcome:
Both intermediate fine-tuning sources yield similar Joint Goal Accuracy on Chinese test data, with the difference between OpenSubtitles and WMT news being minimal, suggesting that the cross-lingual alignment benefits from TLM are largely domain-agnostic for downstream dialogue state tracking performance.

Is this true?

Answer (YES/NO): YES